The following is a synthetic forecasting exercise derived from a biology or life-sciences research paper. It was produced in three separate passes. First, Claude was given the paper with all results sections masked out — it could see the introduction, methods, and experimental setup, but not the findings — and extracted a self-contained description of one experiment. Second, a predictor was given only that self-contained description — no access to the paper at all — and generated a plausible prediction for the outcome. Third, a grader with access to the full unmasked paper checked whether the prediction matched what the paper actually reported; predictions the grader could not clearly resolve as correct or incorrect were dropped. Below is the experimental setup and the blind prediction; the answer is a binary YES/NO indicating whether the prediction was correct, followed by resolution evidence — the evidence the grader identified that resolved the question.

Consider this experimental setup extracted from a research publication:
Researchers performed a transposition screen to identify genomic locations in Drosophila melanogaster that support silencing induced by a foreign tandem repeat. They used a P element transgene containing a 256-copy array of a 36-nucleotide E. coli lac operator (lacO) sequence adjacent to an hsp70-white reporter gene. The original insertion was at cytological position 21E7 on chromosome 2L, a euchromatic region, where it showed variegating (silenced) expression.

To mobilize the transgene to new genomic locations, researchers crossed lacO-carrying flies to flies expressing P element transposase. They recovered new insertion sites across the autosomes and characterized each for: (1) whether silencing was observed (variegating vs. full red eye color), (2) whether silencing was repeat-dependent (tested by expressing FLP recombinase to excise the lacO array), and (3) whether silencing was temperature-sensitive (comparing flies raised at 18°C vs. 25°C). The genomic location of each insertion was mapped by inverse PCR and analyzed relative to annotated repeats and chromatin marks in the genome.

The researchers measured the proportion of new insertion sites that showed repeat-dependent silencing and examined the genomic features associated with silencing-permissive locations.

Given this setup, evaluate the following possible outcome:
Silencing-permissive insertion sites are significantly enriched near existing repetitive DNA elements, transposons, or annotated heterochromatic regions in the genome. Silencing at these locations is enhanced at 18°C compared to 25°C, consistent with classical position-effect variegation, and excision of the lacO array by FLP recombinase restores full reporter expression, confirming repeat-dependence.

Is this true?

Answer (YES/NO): NO